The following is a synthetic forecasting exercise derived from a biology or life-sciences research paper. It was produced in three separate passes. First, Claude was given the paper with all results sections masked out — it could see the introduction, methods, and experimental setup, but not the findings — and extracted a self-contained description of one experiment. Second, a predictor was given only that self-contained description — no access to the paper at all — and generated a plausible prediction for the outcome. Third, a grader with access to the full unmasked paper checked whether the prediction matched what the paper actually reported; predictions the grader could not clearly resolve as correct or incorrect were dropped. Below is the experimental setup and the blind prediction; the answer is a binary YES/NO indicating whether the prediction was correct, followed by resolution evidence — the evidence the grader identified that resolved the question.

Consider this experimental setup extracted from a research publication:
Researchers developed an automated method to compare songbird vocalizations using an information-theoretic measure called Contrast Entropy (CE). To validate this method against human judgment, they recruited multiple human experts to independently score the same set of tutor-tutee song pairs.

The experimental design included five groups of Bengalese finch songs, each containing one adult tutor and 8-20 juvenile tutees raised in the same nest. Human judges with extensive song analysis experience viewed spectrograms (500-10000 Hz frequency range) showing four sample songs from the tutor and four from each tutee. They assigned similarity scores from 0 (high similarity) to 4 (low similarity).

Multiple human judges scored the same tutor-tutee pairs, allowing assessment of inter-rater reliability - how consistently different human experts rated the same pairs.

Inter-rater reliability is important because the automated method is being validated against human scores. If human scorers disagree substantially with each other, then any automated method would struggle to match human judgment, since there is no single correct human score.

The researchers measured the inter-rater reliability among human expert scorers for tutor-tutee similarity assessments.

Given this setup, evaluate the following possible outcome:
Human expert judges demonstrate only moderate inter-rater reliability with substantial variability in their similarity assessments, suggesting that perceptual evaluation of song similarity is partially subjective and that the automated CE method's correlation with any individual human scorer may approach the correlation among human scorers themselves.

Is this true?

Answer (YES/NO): NO